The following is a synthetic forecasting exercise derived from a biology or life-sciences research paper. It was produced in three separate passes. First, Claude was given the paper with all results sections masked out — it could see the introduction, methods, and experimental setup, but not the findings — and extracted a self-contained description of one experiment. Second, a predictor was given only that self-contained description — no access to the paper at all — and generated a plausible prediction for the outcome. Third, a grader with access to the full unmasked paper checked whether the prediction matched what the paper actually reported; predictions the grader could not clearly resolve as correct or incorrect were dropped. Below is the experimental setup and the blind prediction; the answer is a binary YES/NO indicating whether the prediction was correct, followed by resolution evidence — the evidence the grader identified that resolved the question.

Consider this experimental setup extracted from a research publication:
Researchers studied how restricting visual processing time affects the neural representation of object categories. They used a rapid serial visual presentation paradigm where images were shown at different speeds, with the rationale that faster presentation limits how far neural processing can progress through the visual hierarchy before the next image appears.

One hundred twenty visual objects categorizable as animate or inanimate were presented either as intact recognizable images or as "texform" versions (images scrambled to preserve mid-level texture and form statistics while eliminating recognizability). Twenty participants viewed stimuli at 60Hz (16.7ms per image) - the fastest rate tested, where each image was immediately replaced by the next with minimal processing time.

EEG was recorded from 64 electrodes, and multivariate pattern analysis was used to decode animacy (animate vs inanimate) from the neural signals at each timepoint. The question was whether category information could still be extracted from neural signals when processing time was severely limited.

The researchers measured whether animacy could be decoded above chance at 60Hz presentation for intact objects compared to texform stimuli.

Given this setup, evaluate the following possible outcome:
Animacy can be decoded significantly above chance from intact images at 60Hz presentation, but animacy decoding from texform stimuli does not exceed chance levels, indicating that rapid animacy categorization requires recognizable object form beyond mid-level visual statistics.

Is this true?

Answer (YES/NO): NO